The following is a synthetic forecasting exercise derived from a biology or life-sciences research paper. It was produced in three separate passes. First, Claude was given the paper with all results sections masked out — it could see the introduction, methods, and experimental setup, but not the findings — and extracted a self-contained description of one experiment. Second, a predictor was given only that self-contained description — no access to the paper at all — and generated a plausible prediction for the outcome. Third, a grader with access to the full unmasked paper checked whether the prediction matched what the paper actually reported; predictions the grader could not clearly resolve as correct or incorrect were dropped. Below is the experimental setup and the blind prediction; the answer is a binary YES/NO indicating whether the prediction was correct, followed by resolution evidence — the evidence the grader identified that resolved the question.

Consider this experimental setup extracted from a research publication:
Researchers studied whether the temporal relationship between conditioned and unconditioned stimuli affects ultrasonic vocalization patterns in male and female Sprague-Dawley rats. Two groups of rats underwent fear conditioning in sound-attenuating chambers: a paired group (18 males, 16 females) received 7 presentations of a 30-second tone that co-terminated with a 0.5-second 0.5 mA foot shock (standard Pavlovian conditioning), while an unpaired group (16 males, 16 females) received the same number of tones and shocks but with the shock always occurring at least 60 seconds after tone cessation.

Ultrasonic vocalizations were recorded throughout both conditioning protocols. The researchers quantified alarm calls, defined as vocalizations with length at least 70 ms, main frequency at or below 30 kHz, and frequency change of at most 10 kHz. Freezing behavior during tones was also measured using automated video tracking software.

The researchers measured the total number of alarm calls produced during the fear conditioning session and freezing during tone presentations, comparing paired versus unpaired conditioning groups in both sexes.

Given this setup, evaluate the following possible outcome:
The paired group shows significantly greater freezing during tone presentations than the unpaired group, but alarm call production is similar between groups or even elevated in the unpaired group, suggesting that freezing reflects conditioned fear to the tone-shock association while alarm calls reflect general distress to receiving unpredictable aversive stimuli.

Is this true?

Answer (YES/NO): NO